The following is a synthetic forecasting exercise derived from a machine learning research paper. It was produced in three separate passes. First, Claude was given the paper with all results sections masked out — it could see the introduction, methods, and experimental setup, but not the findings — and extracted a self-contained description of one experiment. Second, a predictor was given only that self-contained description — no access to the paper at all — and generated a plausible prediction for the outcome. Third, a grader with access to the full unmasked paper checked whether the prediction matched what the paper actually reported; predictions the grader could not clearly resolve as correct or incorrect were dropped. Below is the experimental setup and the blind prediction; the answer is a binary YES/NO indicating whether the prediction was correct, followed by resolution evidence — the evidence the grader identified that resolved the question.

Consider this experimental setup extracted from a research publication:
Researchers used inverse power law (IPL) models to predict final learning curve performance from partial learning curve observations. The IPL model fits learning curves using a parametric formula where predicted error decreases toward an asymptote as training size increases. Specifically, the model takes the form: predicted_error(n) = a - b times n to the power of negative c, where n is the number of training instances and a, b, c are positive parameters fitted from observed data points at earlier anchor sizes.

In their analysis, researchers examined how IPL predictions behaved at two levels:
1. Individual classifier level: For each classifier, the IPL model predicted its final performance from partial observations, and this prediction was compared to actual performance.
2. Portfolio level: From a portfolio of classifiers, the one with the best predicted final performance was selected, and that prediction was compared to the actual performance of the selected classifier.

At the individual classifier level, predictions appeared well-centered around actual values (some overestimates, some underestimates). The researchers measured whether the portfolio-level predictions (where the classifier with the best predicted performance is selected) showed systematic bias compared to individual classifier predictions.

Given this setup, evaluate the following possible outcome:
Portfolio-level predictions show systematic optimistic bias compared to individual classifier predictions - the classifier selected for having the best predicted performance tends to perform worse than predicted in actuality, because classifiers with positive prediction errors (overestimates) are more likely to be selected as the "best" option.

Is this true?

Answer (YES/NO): YES